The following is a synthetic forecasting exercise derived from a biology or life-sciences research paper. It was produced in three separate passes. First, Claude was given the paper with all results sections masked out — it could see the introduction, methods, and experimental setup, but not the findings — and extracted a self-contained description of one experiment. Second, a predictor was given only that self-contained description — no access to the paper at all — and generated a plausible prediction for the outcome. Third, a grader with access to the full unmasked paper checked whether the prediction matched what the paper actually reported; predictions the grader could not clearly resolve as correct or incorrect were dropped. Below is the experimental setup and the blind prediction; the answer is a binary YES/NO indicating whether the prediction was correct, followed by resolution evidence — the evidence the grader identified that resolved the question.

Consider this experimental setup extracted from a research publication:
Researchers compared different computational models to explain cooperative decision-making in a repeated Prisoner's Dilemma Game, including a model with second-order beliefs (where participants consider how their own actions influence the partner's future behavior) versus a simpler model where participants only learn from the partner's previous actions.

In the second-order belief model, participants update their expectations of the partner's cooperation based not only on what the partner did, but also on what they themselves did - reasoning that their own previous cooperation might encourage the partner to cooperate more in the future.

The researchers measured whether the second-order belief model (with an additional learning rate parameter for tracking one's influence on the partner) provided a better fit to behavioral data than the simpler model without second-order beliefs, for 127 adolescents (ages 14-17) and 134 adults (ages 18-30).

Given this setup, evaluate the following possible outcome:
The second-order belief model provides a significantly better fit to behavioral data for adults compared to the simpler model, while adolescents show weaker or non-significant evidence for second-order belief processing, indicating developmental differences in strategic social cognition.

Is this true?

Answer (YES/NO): NO